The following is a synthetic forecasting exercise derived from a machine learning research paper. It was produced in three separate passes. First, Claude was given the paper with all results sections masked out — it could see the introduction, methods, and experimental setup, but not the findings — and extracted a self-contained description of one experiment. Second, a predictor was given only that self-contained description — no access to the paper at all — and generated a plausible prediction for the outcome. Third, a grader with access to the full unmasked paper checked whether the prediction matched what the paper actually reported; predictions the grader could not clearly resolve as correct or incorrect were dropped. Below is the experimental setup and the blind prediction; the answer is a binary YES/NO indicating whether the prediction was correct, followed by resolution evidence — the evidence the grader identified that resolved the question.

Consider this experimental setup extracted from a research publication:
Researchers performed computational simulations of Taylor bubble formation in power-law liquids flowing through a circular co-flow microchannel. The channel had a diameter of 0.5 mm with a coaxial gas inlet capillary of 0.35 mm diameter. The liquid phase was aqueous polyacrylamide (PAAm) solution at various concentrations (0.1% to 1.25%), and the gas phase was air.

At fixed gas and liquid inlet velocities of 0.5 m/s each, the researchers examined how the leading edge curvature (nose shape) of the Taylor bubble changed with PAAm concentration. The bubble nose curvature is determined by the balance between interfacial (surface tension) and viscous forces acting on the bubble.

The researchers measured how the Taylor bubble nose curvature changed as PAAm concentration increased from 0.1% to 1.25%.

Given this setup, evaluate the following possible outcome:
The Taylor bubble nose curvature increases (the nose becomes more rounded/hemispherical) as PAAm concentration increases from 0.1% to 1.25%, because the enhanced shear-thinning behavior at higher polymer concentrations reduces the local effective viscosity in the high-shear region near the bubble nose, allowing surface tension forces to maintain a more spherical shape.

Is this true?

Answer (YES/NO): NO